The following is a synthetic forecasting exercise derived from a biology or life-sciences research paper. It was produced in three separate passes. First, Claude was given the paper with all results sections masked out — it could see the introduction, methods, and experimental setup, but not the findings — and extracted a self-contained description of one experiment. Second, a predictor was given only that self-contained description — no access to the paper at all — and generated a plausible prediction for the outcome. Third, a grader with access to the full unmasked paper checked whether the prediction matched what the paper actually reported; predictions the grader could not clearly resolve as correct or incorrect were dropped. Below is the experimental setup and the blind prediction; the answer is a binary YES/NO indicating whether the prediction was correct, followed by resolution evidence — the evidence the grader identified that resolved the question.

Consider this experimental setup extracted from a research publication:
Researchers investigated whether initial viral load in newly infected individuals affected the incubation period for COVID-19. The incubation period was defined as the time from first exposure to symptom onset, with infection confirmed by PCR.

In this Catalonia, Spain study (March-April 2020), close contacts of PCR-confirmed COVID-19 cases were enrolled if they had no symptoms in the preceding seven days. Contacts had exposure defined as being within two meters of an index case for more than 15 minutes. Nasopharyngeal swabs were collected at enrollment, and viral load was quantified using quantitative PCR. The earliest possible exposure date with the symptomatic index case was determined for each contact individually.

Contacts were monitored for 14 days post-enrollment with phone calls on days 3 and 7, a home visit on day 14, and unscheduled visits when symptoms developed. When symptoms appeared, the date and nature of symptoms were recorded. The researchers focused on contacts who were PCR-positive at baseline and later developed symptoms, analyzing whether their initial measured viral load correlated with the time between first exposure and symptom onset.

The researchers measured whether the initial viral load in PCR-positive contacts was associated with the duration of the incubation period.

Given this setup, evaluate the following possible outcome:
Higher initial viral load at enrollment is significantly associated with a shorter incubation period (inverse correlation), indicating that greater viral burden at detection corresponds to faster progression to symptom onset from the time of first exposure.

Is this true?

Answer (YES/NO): YES